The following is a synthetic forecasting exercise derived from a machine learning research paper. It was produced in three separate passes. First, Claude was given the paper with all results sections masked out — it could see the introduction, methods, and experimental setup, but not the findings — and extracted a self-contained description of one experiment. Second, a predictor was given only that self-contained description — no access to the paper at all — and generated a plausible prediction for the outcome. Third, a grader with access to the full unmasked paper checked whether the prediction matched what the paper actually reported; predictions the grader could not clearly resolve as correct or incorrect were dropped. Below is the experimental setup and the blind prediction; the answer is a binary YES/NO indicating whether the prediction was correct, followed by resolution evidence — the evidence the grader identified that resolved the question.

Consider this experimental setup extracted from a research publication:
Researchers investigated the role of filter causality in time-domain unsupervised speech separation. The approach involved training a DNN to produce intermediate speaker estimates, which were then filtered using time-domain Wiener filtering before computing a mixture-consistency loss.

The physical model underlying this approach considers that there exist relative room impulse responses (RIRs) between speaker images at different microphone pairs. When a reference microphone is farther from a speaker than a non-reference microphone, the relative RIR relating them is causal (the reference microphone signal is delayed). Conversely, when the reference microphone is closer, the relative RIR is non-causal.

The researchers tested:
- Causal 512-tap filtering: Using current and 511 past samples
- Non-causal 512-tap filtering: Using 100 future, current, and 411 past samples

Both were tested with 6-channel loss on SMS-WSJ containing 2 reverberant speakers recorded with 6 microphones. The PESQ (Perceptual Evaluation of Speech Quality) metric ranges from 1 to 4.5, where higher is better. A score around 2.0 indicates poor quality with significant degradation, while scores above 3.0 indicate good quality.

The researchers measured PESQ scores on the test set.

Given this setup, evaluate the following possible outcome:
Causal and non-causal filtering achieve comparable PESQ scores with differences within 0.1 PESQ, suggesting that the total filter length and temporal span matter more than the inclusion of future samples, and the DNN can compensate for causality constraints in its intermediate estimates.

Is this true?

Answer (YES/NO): YES